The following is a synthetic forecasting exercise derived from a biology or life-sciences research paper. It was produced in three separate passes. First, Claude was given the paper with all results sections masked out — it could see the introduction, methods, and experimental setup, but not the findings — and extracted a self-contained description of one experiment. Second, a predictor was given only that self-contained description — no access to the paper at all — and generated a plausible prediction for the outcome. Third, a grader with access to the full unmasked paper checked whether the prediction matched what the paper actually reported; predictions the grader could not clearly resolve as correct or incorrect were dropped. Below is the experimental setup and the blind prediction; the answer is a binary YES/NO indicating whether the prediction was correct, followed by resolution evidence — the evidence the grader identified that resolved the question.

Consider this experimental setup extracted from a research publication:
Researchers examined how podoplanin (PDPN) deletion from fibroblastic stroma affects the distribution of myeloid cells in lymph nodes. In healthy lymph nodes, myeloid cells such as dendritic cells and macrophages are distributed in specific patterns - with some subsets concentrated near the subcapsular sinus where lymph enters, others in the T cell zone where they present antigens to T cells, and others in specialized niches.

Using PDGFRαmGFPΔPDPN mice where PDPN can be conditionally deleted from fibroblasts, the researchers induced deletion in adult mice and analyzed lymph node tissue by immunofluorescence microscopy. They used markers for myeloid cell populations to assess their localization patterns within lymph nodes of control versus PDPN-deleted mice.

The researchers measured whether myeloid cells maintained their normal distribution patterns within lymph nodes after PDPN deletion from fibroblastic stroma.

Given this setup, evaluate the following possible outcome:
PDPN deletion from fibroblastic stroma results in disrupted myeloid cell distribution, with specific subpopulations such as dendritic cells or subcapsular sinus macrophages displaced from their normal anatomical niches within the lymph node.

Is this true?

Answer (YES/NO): YES